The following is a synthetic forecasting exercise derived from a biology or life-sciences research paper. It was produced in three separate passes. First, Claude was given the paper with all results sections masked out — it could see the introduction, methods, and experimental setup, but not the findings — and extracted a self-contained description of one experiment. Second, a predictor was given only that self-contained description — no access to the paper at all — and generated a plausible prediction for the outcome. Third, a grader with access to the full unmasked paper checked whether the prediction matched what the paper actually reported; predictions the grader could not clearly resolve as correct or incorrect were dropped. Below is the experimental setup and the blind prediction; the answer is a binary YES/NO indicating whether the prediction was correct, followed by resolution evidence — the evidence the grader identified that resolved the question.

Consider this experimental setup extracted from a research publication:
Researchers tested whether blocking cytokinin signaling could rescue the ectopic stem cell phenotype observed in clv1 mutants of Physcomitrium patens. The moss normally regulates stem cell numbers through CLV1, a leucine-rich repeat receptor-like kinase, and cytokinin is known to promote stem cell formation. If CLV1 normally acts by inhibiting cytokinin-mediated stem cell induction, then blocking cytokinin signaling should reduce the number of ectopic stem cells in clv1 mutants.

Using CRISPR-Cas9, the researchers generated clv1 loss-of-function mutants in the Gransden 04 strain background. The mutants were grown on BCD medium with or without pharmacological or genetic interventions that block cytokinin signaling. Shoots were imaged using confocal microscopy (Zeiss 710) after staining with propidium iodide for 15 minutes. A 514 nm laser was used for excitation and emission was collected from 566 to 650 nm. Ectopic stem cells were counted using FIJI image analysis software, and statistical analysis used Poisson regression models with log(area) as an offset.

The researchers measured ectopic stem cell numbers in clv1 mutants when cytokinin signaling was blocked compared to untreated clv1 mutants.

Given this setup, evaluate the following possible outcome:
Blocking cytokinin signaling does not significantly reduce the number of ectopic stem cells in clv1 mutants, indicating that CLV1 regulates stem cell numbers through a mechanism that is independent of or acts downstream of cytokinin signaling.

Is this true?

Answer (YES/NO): NO